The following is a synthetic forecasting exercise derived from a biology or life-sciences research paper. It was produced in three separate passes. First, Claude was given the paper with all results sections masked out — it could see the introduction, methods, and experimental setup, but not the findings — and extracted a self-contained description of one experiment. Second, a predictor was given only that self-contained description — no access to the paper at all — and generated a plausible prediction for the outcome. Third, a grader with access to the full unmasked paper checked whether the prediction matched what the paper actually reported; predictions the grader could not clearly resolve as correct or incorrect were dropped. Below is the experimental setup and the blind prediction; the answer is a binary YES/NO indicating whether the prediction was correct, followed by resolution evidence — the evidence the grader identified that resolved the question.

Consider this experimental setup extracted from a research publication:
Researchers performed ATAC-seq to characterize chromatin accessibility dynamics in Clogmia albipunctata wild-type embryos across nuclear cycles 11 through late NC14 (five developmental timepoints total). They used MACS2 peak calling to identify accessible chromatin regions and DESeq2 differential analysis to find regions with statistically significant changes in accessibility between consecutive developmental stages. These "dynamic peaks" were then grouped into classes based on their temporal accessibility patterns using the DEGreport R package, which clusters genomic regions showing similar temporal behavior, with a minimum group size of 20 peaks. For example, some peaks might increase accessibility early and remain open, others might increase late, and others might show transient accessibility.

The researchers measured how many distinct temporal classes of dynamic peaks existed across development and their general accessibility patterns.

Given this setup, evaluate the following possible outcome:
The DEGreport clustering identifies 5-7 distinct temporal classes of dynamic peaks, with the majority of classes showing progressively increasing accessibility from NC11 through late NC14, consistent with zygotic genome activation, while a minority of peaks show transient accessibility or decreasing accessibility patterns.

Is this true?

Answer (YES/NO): NO